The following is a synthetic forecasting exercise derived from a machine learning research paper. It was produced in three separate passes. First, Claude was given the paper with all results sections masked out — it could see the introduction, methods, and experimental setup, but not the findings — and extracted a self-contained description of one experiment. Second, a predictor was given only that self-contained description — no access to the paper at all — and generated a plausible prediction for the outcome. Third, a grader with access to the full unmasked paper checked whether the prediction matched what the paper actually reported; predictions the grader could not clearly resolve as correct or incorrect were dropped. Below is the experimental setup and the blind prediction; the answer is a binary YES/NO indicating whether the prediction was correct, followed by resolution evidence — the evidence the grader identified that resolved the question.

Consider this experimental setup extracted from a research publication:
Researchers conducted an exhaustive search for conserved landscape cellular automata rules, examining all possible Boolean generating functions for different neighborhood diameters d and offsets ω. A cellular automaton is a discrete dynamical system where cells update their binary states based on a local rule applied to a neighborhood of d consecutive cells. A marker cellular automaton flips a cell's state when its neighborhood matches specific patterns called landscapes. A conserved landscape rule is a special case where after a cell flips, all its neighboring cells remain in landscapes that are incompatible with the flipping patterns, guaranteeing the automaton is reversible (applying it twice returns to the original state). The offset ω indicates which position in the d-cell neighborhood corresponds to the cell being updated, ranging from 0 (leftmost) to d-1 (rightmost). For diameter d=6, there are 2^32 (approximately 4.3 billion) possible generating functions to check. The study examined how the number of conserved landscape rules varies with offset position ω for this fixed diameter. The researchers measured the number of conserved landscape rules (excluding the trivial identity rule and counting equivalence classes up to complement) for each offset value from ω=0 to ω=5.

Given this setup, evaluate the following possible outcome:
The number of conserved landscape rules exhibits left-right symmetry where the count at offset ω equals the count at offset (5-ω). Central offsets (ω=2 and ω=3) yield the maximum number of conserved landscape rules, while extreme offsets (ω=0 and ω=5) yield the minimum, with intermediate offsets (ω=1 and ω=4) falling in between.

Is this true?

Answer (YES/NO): YES